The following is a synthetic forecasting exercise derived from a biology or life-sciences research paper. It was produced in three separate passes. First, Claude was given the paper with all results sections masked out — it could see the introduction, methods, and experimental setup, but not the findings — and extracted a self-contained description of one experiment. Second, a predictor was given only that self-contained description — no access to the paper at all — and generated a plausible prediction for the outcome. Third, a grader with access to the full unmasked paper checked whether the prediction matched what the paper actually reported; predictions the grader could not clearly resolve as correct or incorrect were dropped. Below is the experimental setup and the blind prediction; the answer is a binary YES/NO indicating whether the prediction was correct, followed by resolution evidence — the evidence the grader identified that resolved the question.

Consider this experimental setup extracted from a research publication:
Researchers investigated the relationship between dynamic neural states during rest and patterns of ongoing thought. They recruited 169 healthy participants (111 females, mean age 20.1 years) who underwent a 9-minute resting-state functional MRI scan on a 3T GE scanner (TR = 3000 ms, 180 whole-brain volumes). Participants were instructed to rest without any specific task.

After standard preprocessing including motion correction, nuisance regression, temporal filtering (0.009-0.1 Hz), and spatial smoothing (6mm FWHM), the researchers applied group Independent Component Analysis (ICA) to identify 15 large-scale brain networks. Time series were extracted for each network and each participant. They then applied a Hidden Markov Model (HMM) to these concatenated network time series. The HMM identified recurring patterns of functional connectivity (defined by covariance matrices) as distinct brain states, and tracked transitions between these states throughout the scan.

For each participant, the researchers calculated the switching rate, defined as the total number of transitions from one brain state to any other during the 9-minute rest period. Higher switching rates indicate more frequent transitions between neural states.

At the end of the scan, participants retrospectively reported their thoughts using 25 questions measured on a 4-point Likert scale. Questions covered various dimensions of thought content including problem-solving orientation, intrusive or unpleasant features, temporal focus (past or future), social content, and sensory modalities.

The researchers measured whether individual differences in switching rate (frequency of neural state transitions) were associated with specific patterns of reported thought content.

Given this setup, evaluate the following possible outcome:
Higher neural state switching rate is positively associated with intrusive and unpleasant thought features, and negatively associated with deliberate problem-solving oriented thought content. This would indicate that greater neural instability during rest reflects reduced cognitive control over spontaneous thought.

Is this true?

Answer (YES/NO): NO